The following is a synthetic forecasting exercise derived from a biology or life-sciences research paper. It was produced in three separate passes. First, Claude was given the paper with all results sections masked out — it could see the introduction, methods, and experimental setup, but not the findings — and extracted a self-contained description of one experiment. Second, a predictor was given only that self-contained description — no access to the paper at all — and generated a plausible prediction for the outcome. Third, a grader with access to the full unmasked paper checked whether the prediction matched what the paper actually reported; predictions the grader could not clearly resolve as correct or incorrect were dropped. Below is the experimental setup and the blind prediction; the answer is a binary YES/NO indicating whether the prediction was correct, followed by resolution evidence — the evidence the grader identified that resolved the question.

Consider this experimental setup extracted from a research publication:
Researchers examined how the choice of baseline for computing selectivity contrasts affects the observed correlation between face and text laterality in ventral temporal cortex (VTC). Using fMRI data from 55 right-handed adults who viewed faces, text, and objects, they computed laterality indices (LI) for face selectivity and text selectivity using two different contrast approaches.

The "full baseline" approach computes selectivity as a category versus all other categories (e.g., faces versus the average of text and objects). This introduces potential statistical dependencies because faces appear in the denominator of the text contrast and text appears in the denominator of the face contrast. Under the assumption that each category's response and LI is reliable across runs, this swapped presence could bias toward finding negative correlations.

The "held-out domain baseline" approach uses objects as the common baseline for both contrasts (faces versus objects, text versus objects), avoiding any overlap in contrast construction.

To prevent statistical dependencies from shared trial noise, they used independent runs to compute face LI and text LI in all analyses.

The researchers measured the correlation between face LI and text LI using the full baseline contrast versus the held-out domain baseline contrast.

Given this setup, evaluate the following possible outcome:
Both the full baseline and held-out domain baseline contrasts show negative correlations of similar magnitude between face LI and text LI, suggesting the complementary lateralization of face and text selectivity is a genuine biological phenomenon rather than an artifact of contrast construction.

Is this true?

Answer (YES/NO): NO